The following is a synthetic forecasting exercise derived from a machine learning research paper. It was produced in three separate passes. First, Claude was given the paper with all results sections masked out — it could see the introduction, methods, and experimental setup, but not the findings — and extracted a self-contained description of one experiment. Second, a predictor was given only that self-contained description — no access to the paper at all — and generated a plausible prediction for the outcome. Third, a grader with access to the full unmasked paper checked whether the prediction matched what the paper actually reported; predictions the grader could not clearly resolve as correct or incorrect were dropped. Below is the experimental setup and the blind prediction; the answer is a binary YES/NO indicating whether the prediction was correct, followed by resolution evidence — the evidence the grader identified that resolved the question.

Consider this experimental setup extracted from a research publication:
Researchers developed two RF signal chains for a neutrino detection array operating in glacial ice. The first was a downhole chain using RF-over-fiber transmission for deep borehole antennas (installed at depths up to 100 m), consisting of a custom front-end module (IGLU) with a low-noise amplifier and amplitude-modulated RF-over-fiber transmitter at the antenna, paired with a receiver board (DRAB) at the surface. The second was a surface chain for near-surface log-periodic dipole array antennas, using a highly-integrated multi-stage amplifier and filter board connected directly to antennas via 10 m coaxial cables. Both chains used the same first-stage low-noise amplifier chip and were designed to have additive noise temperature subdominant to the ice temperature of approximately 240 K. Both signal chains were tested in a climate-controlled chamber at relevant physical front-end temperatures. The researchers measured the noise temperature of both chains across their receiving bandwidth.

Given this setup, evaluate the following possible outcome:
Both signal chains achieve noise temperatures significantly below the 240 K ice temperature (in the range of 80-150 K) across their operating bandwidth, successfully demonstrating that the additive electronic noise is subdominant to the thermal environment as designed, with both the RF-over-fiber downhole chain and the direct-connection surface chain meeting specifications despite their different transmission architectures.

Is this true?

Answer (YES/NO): YES